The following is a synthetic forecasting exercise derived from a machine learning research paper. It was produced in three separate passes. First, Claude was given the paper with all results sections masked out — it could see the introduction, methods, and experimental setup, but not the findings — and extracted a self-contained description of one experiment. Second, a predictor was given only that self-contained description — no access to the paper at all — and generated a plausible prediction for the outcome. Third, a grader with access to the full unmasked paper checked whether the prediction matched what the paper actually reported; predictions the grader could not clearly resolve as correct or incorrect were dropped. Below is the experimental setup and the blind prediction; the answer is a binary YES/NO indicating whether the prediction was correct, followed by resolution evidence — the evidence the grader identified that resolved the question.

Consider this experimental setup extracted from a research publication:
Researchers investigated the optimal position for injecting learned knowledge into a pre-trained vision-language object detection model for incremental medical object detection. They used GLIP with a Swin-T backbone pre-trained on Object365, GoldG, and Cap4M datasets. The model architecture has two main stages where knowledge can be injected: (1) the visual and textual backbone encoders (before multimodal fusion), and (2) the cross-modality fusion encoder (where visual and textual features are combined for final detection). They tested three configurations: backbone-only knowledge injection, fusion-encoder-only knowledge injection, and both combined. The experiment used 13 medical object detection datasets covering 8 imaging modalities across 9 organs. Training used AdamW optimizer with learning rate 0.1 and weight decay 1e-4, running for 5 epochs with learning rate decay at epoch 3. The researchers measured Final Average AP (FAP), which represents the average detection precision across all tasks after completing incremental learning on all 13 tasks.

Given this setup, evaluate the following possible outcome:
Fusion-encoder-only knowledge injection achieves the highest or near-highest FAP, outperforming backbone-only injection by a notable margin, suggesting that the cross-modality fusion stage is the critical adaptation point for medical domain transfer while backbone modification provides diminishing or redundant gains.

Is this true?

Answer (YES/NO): YES